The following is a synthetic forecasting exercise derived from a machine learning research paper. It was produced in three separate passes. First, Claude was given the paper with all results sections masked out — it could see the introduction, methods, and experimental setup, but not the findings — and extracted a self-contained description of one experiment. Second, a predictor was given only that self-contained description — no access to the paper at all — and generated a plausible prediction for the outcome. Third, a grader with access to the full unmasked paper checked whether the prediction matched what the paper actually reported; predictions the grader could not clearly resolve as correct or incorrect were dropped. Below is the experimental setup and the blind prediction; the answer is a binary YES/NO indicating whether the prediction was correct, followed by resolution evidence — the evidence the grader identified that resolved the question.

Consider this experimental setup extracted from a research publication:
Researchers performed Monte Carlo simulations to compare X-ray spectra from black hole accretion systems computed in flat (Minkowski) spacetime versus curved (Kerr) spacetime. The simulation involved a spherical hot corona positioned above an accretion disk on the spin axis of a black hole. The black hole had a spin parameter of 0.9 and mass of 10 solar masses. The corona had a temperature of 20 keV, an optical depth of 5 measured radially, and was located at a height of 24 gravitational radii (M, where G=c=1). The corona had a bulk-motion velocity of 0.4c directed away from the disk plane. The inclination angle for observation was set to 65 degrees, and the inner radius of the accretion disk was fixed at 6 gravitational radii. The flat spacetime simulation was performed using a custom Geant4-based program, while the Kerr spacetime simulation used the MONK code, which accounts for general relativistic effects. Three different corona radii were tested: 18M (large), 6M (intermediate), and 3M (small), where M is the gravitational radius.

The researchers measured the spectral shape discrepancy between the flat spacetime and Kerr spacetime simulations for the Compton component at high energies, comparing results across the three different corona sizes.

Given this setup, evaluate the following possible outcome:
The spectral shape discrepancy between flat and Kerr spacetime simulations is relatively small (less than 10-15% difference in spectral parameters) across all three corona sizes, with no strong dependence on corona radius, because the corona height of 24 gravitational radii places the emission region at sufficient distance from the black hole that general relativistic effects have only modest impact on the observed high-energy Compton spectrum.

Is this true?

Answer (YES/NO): NO